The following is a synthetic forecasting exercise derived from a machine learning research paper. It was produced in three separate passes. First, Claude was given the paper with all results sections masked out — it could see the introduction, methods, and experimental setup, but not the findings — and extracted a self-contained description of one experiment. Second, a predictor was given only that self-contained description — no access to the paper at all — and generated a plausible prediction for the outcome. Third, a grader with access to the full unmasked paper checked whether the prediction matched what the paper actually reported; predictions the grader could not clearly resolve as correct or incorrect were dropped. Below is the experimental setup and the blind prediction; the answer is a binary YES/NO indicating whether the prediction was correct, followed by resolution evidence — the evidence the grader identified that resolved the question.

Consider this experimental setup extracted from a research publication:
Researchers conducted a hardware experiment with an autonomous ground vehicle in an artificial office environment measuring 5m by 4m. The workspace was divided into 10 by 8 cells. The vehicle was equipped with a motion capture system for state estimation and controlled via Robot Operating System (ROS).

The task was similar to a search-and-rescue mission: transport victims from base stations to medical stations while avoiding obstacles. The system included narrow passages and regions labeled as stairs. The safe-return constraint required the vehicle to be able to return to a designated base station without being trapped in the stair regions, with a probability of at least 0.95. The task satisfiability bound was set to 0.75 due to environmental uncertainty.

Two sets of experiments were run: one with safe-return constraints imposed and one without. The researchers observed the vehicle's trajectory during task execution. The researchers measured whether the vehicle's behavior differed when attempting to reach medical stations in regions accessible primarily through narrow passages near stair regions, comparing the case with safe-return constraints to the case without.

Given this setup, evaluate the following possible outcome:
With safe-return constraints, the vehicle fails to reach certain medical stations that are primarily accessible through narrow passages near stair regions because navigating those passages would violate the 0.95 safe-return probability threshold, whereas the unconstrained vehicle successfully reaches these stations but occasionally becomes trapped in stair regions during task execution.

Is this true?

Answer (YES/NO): NO